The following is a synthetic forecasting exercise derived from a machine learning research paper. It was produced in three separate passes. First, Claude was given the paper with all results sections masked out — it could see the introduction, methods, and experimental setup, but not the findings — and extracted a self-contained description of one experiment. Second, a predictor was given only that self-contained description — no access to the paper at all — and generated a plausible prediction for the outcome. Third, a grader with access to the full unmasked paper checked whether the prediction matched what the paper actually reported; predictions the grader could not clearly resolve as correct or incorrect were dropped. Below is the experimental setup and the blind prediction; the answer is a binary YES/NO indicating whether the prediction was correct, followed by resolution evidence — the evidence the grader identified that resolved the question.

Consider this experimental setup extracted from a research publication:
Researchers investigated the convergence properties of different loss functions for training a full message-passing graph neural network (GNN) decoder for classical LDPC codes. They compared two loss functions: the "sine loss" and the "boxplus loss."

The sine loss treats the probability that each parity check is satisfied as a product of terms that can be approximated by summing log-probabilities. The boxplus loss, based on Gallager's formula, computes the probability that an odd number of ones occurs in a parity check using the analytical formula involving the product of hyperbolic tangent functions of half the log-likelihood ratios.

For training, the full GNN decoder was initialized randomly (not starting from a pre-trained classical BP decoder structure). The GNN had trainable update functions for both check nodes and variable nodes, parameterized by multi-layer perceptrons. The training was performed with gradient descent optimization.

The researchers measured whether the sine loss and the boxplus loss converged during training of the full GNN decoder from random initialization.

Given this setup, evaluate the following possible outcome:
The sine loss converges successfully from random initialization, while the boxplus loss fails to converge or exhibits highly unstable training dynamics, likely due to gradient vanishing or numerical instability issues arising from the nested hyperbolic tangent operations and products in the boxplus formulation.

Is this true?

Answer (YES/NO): NO